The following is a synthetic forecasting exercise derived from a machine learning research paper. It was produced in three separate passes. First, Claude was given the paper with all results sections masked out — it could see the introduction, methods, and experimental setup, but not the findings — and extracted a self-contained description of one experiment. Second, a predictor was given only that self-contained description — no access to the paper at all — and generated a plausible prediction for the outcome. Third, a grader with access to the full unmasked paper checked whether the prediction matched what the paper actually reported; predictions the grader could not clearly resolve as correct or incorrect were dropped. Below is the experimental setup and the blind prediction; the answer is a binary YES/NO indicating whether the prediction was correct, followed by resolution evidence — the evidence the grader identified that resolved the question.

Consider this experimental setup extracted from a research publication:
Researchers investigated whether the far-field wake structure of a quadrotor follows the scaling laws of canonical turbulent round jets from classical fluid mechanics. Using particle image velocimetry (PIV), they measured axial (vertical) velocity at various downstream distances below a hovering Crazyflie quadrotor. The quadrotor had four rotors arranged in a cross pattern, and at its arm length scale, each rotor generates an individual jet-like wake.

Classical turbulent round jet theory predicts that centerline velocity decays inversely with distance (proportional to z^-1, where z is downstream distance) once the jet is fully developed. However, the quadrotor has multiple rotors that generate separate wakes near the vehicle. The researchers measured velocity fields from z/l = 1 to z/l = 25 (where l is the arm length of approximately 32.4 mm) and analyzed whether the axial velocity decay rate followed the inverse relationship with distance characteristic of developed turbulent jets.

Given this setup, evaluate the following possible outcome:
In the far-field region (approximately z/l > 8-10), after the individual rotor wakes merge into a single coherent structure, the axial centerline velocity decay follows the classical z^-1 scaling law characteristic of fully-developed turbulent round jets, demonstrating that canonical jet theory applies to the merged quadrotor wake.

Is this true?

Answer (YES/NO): NO